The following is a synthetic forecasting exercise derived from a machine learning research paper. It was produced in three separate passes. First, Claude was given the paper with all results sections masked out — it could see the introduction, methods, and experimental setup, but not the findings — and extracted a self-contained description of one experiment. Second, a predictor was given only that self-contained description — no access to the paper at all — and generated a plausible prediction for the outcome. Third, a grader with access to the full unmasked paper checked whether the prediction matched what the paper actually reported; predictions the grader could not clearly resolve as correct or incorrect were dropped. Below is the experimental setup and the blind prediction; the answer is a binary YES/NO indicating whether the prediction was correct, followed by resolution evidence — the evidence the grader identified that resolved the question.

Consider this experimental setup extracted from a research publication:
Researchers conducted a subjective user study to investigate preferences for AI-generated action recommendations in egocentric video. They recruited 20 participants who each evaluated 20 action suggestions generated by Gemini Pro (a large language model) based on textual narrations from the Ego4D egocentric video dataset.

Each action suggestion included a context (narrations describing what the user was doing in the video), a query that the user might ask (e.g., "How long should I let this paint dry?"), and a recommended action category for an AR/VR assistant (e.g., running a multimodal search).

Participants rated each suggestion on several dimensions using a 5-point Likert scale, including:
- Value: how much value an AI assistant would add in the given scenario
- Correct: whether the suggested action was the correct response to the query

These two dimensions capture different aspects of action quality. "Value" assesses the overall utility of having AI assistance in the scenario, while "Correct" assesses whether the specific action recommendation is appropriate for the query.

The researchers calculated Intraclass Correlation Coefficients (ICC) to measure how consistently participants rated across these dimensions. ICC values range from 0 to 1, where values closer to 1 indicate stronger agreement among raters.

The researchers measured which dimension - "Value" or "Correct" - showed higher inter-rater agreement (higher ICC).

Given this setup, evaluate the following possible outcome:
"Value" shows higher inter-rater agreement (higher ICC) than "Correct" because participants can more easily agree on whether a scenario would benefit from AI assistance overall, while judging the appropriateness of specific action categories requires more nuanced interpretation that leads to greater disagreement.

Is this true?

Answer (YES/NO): YES